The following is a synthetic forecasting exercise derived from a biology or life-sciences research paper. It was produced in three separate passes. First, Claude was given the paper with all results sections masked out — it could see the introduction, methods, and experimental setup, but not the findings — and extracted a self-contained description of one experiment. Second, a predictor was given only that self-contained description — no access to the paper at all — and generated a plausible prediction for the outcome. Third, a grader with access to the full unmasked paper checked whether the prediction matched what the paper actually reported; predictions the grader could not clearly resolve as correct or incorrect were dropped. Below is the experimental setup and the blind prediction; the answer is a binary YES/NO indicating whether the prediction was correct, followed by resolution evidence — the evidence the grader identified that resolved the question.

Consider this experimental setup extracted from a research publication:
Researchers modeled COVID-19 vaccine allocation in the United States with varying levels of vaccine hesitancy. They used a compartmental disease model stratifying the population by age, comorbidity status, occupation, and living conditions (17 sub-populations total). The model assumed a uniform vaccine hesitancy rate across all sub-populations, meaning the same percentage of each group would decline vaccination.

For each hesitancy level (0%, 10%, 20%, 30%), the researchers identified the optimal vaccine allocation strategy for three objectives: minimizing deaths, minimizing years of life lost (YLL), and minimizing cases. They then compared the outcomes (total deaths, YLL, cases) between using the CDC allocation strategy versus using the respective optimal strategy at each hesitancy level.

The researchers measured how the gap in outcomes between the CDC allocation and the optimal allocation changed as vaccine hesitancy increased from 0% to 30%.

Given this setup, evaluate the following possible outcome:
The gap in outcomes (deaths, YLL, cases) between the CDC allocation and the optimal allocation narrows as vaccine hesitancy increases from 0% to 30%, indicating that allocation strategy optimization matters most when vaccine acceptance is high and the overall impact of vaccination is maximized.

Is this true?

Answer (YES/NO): YES